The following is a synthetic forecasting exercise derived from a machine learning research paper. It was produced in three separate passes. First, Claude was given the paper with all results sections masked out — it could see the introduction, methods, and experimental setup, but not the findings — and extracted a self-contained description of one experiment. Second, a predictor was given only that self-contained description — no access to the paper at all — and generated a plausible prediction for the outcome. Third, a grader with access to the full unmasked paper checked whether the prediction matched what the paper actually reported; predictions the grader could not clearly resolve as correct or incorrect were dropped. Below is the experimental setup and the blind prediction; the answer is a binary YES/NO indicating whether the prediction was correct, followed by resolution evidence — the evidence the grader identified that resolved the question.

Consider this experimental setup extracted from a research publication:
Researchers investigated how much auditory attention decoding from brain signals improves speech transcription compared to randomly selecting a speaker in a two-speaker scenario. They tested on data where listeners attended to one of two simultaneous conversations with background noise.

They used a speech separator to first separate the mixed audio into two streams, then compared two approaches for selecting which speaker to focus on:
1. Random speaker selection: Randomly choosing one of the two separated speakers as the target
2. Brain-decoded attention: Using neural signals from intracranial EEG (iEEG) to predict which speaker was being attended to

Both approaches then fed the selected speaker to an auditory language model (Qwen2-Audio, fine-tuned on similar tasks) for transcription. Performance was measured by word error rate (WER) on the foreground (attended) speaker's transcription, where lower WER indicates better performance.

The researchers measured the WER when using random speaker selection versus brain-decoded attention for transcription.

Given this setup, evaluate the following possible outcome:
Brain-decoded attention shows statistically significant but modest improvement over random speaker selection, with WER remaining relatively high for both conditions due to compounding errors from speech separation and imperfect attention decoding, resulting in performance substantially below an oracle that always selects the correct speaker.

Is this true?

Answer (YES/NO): NO